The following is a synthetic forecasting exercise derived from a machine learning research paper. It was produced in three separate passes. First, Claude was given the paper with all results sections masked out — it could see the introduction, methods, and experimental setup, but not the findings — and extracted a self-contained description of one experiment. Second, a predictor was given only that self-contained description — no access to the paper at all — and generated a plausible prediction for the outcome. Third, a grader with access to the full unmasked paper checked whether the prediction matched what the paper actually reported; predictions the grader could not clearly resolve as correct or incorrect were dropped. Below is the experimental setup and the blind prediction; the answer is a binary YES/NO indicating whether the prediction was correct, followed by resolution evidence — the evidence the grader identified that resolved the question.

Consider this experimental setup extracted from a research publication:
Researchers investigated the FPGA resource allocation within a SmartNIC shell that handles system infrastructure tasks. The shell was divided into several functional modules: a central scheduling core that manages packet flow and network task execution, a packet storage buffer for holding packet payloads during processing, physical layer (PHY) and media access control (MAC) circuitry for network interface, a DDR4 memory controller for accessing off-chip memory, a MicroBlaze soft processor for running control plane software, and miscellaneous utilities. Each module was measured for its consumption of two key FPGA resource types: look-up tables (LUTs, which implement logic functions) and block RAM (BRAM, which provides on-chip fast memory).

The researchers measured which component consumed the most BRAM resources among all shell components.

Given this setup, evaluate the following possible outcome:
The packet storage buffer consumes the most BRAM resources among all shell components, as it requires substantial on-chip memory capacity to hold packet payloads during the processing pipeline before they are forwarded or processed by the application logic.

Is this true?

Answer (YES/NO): YES